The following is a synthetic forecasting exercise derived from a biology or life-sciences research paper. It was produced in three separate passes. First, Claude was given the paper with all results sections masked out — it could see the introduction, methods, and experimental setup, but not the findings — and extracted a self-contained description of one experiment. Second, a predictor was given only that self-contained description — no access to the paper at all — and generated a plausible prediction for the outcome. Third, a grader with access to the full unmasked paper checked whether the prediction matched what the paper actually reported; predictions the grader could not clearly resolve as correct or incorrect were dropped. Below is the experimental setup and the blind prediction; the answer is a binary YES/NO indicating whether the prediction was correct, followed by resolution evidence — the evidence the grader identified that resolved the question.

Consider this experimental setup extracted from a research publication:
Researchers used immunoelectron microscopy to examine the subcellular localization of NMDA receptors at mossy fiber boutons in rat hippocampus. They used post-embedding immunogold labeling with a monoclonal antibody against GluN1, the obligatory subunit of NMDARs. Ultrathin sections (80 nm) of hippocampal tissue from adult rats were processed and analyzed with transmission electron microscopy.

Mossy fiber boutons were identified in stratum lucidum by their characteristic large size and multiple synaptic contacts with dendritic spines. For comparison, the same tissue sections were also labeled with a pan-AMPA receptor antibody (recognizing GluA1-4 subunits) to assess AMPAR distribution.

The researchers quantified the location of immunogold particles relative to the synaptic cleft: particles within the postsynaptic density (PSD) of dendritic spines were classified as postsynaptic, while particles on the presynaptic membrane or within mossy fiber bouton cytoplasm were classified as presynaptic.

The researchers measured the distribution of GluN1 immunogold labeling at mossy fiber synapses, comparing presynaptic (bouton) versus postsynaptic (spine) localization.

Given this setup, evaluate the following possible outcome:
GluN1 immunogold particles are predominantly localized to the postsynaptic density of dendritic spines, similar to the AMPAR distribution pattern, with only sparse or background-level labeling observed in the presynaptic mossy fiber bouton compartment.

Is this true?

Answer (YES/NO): NO